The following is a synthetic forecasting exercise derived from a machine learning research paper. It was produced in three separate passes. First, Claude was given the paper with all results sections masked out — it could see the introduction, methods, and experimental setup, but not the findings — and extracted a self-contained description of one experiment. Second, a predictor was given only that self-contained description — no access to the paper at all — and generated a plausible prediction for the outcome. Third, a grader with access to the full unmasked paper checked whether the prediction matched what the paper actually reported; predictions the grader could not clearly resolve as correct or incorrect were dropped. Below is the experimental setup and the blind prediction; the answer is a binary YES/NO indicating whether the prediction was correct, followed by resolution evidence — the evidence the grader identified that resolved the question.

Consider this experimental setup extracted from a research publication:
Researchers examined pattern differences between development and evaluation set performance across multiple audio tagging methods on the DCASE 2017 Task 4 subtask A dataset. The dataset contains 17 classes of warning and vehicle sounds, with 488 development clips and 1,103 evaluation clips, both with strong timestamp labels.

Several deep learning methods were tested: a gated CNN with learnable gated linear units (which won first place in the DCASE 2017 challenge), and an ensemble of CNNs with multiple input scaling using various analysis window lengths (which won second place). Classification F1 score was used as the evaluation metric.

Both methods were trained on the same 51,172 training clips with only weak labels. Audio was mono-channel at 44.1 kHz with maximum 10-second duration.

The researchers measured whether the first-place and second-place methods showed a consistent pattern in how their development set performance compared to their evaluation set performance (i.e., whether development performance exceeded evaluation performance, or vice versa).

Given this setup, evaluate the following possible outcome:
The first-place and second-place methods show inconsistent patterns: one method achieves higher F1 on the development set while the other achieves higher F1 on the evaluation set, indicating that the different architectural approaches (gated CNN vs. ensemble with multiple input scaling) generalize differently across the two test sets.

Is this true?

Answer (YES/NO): NO